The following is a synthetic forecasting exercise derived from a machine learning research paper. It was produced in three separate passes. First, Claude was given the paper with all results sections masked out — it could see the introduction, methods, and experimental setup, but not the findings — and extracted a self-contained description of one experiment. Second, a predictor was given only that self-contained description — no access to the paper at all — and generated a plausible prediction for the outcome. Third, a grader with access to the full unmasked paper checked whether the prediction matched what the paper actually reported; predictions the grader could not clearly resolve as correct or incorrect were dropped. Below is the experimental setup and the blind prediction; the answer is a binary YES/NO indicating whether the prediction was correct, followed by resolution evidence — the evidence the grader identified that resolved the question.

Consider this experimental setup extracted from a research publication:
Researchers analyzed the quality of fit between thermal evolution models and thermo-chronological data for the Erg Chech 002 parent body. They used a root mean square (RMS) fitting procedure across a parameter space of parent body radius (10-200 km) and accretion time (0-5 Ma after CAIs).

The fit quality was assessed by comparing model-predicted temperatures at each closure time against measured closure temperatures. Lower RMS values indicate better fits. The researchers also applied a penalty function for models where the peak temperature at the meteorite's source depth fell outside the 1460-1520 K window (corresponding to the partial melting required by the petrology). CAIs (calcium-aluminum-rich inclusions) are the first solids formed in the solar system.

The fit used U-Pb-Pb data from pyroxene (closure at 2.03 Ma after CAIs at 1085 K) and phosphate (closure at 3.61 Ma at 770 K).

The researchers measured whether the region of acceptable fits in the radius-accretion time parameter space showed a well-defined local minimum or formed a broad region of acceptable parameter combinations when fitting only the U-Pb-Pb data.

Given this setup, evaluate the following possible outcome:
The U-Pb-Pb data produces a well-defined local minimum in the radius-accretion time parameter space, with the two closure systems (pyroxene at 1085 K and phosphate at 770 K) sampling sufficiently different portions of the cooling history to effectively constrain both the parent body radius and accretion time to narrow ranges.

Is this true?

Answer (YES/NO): NO